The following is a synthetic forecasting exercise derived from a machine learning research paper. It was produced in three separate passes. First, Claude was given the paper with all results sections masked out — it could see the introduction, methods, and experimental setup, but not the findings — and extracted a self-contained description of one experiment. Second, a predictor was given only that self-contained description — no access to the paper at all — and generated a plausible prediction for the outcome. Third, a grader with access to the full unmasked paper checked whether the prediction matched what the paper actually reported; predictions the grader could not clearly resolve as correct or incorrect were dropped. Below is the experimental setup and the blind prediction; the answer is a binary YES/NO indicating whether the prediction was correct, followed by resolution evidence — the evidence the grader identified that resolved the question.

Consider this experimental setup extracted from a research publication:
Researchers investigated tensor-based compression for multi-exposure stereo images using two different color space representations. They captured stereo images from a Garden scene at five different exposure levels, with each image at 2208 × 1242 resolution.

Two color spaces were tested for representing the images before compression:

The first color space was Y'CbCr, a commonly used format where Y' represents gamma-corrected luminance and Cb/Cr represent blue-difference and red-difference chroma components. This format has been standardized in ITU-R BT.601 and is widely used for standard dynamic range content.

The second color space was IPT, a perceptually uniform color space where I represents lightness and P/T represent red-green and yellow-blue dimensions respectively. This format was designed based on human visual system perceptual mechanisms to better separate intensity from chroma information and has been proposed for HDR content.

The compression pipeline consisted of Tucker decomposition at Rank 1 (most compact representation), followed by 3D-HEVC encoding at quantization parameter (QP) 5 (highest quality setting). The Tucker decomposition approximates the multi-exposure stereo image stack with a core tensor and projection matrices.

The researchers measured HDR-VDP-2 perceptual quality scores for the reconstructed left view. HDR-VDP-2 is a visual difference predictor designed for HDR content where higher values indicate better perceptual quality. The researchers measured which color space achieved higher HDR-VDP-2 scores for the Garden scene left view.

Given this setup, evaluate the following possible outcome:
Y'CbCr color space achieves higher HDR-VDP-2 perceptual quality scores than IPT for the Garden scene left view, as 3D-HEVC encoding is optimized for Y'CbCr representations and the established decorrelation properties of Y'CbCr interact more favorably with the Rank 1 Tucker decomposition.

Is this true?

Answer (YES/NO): YES